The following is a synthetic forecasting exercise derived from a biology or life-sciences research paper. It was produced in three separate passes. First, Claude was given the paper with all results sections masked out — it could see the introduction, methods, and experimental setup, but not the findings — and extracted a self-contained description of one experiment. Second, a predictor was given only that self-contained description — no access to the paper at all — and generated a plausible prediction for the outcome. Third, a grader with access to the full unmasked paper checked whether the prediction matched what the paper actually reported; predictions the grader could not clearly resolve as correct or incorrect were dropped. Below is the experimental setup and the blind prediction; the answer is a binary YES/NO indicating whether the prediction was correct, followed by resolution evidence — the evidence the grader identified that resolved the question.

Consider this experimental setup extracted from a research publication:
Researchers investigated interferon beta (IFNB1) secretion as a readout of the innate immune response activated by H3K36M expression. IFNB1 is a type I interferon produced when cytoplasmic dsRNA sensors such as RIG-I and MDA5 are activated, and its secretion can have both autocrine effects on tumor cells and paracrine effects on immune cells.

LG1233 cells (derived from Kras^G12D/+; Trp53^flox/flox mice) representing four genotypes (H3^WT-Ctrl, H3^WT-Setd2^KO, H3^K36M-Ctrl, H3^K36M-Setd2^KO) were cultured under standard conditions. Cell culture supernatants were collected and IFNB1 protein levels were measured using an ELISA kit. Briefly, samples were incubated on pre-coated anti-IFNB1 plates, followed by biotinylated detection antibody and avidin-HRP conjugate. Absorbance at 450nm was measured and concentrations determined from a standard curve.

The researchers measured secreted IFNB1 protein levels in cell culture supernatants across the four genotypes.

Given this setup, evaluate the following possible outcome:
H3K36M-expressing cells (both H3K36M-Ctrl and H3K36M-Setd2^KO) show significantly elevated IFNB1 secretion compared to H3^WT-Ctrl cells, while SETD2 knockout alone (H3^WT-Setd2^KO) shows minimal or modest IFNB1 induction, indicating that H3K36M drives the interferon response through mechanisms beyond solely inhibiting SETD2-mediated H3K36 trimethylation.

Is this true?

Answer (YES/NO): NO